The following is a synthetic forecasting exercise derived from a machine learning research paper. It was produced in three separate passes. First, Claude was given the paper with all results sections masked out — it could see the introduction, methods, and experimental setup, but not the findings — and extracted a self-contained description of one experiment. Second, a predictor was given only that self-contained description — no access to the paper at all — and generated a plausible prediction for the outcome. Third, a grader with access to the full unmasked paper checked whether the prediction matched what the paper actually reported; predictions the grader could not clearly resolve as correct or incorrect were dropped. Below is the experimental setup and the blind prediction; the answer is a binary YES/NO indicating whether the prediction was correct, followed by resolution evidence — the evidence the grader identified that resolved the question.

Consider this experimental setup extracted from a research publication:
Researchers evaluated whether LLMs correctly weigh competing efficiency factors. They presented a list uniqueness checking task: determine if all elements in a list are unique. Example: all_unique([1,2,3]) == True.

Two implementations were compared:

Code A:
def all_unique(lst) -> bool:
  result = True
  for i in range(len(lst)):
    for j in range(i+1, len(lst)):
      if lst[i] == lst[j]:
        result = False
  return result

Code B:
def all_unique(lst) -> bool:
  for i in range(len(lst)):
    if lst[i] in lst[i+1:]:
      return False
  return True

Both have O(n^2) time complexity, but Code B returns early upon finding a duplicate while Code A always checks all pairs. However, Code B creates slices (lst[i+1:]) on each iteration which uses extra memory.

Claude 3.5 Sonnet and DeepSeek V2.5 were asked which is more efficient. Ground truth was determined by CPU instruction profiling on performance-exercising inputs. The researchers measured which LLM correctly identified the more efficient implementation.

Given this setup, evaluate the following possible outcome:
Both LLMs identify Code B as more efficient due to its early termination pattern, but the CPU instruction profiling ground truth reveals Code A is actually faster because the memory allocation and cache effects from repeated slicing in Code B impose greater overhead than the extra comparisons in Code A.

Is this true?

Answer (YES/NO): NO